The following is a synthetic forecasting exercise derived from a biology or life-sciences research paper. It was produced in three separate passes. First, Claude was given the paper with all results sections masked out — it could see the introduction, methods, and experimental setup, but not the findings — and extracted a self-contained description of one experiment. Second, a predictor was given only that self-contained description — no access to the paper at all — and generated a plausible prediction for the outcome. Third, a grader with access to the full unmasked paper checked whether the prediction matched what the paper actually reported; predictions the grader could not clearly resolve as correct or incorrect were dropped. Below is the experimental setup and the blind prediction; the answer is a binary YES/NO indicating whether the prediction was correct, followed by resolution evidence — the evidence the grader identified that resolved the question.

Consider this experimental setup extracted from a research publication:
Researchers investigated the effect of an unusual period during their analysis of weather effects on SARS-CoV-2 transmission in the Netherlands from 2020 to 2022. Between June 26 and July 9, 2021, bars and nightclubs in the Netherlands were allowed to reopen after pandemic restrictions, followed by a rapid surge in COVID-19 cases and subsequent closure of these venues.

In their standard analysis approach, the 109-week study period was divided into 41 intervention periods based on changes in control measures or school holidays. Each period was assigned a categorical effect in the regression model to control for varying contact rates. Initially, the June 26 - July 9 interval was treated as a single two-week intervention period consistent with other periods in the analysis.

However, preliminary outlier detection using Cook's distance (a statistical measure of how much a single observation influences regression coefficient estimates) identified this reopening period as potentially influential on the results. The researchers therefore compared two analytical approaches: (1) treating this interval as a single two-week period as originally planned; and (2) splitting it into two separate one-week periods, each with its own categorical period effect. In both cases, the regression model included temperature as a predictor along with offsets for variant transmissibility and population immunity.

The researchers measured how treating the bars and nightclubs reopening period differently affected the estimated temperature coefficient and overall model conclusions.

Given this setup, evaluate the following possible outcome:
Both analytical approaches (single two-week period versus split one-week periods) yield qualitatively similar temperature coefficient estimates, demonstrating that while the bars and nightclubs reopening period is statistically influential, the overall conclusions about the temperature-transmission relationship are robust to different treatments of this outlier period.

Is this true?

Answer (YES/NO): NO